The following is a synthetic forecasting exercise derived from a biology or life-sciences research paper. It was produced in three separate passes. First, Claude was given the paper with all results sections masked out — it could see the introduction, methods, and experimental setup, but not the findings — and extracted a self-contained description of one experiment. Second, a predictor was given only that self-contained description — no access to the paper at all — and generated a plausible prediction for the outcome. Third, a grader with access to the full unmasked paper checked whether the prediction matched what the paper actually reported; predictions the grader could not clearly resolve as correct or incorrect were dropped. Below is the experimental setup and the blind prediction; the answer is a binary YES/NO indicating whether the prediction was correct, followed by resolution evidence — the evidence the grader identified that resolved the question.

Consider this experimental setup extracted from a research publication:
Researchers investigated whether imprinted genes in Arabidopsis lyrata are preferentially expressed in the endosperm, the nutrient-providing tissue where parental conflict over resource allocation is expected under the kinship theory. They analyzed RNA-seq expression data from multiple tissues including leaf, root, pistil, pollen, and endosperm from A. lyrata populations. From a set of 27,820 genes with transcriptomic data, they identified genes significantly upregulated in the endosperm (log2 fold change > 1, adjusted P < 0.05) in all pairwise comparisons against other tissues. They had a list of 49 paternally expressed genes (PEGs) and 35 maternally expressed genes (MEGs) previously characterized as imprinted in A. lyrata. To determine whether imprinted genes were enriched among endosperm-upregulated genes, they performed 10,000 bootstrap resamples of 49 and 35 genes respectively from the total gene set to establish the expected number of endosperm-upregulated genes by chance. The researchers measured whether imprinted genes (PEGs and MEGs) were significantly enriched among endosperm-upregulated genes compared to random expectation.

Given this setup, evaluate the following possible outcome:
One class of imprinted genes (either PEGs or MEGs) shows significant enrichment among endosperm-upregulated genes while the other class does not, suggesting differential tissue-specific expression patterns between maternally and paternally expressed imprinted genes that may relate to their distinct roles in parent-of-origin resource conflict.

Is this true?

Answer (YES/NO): NO